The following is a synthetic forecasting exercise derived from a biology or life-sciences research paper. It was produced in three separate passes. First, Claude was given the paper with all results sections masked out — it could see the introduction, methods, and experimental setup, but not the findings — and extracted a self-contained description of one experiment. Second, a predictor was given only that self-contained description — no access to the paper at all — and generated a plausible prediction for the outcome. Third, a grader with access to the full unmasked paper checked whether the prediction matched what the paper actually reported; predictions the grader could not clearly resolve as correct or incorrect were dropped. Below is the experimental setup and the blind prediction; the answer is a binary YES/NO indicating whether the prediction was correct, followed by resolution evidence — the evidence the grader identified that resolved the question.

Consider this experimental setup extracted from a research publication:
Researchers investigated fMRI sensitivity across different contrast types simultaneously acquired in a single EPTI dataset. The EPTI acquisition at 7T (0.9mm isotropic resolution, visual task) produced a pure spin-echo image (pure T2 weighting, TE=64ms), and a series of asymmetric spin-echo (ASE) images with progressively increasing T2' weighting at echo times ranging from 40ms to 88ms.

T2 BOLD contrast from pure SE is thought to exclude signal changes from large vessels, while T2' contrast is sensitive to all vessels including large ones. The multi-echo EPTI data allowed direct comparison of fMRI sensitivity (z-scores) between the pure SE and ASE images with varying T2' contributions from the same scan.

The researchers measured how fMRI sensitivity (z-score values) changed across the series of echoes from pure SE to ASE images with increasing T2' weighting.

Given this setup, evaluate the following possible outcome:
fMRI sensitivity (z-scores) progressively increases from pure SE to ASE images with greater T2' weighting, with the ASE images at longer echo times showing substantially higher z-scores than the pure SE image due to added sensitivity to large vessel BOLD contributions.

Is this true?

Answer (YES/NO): YES